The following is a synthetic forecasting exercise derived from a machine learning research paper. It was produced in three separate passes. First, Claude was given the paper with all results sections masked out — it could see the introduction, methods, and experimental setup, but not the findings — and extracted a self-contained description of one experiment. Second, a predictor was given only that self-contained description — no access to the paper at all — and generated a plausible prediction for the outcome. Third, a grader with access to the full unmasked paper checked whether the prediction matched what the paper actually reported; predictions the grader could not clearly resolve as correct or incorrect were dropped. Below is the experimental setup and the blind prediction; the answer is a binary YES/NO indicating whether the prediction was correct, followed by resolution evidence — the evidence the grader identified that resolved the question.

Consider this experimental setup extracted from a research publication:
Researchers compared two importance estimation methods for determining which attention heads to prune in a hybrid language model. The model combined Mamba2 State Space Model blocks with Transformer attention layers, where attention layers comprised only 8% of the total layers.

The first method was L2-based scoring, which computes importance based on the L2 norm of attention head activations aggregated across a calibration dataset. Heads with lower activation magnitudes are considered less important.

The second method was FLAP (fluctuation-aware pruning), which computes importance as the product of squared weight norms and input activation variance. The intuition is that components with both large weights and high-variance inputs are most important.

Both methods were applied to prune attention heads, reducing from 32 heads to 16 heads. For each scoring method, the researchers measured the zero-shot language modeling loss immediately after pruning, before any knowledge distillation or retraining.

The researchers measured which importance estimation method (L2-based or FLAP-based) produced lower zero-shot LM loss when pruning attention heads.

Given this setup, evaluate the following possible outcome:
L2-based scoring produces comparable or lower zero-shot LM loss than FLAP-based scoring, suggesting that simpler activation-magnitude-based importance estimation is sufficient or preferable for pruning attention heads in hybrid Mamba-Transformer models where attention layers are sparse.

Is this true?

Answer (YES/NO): YES